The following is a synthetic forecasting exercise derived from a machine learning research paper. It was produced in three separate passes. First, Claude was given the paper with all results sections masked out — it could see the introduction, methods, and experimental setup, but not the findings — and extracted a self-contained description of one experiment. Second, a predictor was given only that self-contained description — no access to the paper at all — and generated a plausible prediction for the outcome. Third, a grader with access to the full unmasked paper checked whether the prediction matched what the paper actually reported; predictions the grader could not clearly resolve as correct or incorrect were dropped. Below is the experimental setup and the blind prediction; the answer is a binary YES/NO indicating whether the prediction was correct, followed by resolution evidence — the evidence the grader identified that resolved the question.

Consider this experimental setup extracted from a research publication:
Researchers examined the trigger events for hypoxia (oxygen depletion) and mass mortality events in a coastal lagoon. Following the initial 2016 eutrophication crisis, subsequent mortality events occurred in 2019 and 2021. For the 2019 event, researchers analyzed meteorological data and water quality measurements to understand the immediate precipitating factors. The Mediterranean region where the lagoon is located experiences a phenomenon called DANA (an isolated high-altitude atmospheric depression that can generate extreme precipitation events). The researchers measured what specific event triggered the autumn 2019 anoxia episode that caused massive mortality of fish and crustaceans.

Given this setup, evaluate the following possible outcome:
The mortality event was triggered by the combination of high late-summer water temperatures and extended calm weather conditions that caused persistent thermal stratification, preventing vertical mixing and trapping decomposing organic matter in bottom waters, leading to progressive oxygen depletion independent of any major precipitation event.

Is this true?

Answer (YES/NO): NO